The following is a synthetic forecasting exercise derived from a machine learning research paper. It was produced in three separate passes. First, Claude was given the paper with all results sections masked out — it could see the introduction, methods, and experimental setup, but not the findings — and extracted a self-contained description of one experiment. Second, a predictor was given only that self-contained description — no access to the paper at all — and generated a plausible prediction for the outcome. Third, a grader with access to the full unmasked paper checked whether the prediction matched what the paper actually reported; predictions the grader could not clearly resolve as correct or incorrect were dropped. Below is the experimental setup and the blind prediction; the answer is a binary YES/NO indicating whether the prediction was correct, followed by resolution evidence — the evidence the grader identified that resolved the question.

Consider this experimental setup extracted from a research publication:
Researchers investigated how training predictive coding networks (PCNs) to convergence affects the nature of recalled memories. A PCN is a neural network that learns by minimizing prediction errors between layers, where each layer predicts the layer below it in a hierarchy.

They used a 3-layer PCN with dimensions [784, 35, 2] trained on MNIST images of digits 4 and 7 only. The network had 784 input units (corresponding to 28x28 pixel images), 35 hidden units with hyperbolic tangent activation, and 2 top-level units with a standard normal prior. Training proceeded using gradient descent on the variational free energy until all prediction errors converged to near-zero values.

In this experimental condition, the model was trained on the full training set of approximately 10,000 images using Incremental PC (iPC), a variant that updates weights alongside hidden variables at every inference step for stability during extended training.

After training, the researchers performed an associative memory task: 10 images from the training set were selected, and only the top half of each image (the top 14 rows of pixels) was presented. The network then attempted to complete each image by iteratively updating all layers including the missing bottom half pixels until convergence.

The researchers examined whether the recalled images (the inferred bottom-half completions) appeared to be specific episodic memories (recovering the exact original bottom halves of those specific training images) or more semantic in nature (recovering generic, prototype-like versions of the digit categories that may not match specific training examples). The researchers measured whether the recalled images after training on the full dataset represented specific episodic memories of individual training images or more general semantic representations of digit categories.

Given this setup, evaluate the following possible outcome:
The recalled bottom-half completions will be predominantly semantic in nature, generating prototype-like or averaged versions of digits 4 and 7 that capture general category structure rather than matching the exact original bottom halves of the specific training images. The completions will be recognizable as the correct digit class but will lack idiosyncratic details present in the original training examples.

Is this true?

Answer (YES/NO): YES